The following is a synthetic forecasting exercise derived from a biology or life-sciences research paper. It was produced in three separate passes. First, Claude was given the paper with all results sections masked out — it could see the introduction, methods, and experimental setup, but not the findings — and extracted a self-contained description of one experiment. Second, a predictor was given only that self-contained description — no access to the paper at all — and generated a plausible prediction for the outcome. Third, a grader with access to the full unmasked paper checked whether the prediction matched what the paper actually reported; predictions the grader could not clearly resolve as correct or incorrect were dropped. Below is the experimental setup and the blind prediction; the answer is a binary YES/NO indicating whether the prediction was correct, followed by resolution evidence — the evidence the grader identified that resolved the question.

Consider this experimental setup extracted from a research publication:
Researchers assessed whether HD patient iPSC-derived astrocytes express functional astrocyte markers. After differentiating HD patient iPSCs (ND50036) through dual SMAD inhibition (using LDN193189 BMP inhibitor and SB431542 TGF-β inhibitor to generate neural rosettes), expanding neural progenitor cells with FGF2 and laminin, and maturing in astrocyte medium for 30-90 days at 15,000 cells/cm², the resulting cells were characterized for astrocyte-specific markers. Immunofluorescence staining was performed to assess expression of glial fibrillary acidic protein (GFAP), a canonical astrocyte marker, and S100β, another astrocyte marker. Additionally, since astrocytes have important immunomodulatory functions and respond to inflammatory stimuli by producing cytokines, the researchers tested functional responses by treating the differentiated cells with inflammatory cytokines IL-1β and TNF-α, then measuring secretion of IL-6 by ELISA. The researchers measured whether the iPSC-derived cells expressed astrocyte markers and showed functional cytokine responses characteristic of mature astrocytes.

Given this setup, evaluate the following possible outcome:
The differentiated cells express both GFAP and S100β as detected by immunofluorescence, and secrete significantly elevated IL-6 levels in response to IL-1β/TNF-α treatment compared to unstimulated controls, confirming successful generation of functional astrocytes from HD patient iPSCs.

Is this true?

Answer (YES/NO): YES